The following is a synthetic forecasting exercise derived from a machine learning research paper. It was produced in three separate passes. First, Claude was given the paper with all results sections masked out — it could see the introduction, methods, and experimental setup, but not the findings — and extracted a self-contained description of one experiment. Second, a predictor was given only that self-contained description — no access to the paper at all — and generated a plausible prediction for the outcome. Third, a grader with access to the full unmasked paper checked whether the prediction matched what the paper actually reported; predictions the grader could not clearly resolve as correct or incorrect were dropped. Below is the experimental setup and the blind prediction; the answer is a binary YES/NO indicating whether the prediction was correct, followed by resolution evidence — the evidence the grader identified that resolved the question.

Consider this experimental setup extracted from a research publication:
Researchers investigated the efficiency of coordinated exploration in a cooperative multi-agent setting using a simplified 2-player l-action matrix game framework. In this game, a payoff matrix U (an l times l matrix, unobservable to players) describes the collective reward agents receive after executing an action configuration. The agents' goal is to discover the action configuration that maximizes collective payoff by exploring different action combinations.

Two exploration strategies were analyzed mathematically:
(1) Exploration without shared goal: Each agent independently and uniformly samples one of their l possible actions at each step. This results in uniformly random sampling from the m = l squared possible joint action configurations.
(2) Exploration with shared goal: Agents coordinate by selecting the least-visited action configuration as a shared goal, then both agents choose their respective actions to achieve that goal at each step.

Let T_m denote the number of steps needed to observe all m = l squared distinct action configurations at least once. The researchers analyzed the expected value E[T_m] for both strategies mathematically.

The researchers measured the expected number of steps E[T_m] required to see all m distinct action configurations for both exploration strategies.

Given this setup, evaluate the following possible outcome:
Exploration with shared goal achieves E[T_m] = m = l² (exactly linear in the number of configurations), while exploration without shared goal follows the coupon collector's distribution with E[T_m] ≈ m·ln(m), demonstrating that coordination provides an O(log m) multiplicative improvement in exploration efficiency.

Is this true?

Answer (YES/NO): YES